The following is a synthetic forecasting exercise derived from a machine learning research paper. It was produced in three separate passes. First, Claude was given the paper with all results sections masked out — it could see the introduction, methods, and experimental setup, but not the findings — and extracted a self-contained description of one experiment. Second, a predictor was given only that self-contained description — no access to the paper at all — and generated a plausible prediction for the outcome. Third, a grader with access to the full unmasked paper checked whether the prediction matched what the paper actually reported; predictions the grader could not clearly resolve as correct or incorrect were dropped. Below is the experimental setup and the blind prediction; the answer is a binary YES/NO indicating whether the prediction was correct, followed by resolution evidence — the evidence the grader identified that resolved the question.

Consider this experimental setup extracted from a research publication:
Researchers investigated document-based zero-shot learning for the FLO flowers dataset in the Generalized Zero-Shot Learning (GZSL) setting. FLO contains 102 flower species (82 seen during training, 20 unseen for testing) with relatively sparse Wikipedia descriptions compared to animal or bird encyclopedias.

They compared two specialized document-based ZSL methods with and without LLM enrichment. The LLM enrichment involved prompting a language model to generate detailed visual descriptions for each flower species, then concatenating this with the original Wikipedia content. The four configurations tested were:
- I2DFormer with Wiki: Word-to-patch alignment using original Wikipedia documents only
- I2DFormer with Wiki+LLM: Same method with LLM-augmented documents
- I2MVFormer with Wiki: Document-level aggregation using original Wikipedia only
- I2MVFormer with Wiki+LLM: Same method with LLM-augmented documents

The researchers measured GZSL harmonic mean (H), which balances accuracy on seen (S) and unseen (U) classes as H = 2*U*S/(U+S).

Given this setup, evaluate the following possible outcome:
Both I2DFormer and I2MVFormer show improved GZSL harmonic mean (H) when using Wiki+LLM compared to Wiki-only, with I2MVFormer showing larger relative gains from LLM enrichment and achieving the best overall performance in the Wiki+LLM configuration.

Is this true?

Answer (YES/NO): YES